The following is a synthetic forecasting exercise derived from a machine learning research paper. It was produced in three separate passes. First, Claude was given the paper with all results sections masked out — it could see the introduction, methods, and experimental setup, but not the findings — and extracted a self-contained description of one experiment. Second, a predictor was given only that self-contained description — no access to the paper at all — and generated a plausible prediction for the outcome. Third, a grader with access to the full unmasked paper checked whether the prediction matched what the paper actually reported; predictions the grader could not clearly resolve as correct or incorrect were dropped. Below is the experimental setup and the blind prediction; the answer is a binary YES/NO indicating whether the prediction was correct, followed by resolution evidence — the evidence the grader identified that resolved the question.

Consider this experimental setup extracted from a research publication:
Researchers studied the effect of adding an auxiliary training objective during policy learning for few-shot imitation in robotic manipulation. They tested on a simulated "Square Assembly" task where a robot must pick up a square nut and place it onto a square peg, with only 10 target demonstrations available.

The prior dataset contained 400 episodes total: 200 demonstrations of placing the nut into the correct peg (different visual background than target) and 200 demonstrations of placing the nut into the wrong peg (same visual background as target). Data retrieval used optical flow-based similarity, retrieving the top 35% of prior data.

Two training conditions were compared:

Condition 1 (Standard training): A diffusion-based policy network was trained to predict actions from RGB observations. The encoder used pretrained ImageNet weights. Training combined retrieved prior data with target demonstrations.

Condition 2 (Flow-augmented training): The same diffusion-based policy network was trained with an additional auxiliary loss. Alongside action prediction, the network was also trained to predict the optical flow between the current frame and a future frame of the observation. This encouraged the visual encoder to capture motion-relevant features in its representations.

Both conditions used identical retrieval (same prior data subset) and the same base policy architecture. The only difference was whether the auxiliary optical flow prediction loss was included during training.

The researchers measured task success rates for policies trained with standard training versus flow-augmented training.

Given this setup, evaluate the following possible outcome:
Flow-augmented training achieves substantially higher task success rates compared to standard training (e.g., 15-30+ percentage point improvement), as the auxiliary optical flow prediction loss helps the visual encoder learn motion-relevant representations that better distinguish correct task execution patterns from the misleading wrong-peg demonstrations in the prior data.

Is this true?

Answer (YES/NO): NO